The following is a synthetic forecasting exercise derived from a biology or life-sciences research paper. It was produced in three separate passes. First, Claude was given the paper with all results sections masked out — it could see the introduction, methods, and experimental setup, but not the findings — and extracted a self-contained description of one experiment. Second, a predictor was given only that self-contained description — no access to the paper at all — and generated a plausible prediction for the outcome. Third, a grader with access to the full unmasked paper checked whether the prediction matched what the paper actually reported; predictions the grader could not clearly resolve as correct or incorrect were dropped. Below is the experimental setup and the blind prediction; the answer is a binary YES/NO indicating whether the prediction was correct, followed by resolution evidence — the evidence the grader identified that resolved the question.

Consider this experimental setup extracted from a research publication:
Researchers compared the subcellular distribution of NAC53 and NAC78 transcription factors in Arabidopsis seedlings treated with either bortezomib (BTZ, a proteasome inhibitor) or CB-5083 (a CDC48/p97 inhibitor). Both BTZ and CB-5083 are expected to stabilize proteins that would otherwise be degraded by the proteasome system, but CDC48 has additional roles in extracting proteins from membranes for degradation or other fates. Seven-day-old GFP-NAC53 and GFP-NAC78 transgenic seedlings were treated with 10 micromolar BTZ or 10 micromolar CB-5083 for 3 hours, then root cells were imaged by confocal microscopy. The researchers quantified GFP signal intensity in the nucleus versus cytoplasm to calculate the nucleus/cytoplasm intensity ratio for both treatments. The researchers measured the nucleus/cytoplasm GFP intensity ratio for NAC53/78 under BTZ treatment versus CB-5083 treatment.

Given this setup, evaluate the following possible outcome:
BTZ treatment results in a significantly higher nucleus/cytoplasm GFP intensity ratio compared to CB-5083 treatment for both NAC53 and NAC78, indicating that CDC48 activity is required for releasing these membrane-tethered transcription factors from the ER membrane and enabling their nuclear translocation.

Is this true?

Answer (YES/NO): YES